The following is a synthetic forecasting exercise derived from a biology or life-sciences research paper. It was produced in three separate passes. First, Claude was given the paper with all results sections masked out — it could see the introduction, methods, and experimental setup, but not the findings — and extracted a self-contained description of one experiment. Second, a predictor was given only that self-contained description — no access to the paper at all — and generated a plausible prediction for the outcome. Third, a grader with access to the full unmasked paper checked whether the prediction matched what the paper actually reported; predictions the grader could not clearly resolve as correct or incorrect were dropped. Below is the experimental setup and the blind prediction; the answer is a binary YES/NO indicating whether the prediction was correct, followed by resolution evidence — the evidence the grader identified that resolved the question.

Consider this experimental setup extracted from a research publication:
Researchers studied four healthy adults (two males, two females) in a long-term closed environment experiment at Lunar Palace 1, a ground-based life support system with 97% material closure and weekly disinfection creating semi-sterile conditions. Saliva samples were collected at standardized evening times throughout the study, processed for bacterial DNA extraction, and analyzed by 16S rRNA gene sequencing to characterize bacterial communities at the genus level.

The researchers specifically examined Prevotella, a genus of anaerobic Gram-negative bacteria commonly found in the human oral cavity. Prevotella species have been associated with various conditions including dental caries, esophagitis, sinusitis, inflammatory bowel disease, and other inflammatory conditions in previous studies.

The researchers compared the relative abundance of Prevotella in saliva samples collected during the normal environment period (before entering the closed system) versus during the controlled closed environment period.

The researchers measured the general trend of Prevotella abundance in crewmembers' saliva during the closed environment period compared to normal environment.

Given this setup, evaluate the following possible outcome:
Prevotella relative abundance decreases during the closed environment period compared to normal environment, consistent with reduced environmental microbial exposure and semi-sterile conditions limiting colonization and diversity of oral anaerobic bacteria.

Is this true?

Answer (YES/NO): YES